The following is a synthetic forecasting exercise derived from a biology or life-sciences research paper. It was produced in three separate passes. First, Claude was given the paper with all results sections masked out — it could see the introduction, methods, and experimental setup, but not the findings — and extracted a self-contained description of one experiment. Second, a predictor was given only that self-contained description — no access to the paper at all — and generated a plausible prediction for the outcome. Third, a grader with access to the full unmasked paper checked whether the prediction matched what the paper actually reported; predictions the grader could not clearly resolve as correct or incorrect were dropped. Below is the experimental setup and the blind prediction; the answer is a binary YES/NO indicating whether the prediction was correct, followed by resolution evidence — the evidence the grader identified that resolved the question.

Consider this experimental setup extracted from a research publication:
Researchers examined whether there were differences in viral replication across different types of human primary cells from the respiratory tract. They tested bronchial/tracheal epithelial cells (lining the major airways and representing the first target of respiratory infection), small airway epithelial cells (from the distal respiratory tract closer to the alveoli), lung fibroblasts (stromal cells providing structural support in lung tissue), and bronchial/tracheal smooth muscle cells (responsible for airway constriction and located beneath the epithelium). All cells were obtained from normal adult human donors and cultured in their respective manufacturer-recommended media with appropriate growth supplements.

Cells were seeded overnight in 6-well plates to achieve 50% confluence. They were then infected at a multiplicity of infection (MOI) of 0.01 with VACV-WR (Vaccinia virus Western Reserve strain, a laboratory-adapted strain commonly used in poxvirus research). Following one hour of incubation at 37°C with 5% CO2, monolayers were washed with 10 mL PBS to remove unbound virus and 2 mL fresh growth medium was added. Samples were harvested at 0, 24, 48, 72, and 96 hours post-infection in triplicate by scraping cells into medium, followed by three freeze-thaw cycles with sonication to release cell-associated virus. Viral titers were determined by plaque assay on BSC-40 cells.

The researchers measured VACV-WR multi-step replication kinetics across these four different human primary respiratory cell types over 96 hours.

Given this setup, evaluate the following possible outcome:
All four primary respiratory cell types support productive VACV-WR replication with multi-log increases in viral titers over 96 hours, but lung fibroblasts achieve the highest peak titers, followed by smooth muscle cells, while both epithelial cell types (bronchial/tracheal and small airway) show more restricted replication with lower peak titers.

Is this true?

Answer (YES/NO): NO